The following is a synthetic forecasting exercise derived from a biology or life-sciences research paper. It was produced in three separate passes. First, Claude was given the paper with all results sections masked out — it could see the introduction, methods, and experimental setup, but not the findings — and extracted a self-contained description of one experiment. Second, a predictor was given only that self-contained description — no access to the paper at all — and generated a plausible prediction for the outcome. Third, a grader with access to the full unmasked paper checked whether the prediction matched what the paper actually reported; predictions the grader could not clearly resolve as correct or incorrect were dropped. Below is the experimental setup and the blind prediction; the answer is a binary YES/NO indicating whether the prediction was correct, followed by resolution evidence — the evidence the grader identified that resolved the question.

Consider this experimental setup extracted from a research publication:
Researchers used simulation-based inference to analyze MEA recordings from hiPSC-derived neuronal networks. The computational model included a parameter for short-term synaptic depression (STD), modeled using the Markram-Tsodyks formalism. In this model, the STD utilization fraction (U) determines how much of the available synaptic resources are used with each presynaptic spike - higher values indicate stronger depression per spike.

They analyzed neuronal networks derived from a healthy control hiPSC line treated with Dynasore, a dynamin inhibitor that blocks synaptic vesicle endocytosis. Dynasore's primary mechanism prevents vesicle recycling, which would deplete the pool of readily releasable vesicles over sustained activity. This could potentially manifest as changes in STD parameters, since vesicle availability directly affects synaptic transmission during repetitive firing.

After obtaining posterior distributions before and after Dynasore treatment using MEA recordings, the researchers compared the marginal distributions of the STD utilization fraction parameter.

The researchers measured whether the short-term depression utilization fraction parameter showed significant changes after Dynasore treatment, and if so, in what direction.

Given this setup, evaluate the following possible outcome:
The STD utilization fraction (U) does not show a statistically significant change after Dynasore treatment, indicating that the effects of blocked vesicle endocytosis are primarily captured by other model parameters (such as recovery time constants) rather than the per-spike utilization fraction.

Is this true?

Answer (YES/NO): NO